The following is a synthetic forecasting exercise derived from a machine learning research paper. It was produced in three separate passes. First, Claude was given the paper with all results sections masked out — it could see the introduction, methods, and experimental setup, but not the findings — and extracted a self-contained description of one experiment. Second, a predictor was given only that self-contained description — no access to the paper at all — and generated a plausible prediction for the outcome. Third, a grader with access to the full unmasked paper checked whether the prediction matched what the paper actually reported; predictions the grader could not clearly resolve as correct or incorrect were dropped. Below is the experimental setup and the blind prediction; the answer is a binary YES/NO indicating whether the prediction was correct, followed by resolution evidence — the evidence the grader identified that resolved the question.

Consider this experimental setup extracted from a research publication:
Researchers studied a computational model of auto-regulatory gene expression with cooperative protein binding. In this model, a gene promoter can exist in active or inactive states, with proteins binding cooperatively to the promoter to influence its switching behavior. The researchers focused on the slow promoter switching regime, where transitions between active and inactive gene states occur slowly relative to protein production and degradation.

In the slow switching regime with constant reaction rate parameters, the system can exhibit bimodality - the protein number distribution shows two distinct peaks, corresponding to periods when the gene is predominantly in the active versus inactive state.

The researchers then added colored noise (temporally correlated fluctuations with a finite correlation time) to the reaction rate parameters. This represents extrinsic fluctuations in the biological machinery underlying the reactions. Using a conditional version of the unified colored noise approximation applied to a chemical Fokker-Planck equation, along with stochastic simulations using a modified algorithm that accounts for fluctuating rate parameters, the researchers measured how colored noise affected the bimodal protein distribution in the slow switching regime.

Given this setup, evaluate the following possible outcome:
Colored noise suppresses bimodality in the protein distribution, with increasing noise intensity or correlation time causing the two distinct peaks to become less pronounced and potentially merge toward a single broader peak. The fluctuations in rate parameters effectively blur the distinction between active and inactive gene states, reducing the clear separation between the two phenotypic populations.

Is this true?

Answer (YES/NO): YES